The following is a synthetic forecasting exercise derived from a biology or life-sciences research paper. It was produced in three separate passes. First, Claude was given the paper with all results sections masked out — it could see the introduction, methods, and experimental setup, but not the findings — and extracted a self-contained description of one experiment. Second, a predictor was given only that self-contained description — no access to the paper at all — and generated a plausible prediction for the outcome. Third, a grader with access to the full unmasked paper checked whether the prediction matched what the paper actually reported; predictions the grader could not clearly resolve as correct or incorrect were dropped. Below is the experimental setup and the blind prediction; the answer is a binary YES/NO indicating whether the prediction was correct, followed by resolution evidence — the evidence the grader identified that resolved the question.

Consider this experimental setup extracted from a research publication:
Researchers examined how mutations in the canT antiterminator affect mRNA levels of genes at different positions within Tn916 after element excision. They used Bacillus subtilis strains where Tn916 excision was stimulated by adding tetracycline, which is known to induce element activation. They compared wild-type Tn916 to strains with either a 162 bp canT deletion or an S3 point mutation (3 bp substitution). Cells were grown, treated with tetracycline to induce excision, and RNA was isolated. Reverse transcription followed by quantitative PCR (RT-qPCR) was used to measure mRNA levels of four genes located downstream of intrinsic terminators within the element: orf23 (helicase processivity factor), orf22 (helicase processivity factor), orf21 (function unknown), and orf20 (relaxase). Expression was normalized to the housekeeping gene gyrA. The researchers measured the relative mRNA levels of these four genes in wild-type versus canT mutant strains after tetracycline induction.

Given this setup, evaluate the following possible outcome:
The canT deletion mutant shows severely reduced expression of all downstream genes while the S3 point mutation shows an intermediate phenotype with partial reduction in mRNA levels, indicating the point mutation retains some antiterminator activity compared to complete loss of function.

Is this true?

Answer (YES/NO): NO